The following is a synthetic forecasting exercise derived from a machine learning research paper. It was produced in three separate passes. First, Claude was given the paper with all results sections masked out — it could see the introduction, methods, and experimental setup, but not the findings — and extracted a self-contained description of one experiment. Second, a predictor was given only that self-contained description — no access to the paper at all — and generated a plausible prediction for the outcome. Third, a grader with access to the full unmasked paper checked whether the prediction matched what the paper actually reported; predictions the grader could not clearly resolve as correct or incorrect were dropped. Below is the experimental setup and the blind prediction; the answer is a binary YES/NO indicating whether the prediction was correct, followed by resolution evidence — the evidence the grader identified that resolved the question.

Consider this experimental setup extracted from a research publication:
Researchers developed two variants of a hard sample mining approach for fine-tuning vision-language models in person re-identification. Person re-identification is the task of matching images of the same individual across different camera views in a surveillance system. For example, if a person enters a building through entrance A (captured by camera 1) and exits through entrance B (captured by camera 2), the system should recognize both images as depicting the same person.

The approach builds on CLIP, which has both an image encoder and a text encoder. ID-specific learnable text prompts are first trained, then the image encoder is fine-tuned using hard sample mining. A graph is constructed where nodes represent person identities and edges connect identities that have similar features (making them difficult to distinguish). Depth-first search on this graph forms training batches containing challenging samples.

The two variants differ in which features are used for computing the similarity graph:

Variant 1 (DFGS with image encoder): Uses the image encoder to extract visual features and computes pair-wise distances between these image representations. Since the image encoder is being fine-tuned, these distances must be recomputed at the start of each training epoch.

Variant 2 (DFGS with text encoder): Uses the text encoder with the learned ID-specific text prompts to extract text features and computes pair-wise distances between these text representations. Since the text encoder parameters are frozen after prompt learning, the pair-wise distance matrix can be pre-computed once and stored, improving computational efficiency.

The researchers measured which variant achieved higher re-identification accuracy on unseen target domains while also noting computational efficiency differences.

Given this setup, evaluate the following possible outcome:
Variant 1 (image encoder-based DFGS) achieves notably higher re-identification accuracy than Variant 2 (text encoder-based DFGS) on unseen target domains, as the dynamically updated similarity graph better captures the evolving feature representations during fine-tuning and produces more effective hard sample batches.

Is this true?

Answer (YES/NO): NO